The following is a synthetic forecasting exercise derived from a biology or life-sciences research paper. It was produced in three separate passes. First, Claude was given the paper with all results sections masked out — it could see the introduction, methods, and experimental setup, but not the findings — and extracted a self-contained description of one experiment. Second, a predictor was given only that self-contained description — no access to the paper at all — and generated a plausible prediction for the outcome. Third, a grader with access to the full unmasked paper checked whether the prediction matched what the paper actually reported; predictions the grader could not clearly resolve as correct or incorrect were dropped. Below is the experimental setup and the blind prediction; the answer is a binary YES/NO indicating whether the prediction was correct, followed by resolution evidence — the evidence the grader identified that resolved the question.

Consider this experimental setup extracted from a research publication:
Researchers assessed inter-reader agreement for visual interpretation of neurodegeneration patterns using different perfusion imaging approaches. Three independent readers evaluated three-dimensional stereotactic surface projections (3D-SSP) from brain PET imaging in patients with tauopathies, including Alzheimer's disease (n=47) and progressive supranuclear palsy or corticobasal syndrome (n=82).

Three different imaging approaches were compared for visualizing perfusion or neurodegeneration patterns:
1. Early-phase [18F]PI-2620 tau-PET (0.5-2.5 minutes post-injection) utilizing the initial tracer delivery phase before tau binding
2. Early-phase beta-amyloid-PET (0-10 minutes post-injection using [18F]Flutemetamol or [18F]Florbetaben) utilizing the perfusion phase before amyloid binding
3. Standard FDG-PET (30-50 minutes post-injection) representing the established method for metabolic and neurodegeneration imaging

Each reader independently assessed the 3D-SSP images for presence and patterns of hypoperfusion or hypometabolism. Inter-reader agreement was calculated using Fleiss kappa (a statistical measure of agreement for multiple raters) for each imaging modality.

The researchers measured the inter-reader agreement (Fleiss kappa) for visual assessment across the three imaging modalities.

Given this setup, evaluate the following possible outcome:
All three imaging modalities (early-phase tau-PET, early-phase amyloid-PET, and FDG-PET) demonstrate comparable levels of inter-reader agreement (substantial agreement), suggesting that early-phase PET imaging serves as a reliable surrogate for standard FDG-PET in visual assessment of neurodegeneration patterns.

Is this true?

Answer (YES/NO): NO